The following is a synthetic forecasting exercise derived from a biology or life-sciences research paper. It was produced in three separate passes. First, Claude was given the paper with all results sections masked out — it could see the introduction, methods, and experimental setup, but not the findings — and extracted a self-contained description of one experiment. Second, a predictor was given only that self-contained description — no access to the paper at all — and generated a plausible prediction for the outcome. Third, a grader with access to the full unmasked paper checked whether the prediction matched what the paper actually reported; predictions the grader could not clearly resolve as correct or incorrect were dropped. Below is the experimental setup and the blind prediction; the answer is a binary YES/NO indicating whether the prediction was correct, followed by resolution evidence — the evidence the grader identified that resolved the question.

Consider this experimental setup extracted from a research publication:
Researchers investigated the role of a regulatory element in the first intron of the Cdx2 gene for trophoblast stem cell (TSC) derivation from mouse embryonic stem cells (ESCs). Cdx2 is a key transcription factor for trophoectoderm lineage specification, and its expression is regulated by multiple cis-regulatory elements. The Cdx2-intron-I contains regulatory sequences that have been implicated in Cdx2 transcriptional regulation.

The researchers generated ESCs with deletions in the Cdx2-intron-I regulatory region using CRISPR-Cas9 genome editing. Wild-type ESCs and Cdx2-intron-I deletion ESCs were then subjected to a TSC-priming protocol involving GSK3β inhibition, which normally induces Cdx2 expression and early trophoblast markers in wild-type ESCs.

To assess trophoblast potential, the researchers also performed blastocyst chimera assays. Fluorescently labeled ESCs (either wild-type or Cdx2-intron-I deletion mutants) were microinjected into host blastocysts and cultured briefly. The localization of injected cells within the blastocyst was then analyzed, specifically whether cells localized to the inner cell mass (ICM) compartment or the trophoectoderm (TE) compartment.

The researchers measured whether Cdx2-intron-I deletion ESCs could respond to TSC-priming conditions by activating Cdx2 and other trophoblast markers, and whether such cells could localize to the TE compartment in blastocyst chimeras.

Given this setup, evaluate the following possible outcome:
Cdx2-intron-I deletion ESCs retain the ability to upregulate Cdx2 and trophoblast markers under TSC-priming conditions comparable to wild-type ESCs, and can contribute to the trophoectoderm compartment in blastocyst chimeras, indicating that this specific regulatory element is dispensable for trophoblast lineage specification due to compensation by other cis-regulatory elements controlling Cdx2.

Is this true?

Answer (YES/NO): NO